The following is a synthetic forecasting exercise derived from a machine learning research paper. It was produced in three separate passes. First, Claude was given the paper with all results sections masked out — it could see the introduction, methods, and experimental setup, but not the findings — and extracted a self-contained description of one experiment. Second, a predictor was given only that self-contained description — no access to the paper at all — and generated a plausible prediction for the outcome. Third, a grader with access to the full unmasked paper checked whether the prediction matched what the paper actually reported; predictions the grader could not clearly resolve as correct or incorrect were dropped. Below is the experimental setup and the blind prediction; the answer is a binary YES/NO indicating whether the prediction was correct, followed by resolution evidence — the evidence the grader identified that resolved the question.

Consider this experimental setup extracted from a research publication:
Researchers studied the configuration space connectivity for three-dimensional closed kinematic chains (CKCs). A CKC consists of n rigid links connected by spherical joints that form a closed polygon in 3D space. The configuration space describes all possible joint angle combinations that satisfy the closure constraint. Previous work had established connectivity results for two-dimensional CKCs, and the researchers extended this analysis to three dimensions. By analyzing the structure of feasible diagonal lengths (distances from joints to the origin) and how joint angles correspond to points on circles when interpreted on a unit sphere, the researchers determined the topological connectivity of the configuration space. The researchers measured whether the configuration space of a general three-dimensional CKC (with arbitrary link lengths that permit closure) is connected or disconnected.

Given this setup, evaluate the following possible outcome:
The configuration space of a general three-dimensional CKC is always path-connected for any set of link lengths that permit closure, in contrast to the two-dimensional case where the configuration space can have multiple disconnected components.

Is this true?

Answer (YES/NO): YES